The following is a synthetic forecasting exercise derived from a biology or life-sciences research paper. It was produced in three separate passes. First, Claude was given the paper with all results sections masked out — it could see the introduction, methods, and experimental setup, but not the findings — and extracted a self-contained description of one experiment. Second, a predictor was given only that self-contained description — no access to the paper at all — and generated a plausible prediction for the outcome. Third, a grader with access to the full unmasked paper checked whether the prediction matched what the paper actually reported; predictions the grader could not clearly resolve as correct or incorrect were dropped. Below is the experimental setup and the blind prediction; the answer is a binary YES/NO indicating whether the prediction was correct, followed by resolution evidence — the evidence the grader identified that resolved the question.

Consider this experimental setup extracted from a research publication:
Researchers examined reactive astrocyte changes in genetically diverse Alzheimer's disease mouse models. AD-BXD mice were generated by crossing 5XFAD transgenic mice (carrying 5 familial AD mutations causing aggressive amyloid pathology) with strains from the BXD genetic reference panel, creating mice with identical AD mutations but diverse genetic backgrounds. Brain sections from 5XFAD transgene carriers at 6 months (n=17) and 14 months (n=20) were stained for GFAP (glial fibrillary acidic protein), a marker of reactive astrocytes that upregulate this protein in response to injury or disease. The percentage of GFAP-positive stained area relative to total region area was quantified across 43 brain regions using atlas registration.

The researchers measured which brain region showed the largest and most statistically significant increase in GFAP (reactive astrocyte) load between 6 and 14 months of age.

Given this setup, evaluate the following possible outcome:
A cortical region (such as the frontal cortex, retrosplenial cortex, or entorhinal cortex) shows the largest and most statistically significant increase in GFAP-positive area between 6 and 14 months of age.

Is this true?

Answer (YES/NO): NO